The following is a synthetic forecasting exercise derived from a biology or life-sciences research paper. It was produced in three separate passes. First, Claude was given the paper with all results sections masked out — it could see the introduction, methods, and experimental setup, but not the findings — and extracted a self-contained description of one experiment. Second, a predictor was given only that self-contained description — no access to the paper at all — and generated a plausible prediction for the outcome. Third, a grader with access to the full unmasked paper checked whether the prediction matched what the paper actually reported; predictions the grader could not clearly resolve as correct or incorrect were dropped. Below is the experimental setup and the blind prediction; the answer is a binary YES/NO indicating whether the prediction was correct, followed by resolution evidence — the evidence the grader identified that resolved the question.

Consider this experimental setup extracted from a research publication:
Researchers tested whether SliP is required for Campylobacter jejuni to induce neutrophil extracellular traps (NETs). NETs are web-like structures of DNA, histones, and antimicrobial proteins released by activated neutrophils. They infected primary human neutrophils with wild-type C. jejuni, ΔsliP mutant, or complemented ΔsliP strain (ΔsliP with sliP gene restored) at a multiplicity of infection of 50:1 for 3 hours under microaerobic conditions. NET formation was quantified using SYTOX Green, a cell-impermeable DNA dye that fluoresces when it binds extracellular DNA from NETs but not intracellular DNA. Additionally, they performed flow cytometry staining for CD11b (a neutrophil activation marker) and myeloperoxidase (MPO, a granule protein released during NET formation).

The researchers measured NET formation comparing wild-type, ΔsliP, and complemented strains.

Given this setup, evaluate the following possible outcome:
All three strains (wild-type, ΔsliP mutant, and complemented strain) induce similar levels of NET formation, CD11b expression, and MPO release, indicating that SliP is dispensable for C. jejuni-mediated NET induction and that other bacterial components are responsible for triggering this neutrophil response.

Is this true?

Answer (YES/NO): NO